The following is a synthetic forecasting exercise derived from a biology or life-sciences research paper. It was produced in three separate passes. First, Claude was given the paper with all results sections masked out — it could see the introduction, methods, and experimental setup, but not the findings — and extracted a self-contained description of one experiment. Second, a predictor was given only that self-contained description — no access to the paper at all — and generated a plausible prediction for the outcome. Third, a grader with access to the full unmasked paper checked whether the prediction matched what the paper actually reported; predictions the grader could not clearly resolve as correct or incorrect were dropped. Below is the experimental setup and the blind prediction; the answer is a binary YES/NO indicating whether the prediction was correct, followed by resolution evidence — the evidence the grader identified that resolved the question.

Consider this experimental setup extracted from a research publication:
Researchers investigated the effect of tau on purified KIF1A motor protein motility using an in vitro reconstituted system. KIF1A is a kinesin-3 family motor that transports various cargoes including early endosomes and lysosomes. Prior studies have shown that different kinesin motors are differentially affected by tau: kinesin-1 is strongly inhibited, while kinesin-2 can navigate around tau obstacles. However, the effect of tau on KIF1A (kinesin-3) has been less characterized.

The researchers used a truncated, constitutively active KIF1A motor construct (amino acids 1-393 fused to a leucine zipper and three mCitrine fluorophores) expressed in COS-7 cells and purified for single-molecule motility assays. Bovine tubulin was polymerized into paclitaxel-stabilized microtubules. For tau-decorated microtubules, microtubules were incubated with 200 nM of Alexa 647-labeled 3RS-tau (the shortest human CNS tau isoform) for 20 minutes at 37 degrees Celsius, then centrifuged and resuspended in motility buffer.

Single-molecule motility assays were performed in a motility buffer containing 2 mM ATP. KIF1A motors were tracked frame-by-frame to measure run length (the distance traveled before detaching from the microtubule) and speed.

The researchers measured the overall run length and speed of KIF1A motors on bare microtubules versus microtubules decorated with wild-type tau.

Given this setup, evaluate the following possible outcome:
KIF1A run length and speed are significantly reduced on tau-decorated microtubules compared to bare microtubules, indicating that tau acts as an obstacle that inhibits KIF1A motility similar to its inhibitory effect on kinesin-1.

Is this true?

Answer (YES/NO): NO